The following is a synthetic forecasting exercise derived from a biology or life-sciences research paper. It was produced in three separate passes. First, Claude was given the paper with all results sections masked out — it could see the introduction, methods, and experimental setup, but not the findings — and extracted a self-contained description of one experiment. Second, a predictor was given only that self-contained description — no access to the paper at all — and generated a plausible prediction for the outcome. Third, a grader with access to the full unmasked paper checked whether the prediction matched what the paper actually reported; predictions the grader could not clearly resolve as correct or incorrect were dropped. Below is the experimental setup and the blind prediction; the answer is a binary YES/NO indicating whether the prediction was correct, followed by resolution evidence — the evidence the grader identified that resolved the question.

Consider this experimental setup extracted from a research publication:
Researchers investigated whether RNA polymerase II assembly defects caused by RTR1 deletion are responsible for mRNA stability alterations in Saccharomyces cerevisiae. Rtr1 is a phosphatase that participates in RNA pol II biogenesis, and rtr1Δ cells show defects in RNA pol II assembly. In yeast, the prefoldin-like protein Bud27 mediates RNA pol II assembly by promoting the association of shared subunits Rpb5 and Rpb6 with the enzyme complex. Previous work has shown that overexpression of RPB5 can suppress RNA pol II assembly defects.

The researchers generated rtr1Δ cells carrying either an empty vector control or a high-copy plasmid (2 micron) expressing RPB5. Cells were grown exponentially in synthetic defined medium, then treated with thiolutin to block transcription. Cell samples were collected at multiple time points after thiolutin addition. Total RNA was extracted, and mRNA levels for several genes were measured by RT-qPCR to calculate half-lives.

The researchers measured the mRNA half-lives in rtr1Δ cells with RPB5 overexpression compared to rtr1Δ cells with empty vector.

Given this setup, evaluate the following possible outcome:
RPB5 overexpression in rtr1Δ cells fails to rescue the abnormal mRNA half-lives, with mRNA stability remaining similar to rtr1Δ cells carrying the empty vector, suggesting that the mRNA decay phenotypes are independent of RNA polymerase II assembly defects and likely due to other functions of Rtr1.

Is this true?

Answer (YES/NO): NO